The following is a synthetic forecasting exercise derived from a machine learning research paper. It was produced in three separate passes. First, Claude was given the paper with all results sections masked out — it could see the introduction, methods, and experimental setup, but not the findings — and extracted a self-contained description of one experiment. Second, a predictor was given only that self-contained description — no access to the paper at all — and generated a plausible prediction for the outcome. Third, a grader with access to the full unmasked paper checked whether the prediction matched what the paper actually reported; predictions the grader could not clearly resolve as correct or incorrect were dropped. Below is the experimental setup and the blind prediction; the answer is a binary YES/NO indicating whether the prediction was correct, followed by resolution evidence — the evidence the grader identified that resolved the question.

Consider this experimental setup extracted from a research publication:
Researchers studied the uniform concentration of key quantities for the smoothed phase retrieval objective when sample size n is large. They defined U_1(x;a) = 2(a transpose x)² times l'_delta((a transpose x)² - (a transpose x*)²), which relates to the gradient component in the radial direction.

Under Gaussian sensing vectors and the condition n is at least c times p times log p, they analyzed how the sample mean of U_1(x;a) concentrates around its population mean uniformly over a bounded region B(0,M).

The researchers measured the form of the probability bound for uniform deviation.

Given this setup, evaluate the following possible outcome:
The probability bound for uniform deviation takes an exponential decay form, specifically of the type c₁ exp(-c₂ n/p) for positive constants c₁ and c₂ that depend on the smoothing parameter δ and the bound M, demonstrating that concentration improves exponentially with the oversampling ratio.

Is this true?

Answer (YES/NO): NO